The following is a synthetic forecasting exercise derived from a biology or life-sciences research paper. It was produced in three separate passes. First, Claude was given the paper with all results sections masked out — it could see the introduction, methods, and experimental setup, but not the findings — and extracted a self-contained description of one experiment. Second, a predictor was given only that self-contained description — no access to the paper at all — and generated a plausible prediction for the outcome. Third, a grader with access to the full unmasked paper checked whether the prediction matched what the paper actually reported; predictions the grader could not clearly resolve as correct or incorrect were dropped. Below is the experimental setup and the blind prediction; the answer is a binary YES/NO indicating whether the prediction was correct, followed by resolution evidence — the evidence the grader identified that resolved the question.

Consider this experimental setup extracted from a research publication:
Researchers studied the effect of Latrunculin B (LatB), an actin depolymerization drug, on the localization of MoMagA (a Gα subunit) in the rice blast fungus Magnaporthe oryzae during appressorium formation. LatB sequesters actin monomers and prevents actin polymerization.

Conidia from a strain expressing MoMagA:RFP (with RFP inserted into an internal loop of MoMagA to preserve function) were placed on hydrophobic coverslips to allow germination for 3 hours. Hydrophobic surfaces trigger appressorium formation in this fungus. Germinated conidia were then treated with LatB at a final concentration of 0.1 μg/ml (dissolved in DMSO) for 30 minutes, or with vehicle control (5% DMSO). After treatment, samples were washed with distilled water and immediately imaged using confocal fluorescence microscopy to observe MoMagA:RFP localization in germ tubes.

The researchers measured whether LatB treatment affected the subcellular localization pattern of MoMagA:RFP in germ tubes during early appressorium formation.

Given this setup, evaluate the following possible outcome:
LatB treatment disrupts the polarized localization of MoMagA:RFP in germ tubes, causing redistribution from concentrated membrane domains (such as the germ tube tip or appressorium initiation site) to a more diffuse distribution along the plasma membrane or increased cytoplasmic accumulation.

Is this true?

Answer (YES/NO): NO